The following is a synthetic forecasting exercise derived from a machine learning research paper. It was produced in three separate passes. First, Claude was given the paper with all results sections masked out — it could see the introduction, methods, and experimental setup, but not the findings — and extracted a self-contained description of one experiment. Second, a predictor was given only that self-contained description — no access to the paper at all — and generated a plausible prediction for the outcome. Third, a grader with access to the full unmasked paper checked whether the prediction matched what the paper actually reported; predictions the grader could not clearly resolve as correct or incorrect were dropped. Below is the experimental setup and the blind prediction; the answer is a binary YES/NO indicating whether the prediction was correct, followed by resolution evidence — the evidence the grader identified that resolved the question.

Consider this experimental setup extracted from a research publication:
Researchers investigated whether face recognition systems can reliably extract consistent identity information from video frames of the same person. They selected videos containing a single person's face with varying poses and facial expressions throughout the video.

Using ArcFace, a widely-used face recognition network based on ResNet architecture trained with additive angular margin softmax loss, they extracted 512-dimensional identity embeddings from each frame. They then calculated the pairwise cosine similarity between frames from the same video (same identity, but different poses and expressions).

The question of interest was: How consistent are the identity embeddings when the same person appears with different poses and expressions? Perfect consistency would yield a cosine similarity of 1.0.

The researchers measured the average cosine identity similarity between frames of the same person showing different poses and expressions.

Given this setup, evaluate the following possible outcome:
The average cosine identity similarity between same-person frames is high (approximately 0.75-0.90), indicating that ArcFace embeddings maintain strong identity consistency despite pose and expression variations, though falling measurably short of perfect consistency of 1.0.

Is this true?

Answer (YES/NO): YES